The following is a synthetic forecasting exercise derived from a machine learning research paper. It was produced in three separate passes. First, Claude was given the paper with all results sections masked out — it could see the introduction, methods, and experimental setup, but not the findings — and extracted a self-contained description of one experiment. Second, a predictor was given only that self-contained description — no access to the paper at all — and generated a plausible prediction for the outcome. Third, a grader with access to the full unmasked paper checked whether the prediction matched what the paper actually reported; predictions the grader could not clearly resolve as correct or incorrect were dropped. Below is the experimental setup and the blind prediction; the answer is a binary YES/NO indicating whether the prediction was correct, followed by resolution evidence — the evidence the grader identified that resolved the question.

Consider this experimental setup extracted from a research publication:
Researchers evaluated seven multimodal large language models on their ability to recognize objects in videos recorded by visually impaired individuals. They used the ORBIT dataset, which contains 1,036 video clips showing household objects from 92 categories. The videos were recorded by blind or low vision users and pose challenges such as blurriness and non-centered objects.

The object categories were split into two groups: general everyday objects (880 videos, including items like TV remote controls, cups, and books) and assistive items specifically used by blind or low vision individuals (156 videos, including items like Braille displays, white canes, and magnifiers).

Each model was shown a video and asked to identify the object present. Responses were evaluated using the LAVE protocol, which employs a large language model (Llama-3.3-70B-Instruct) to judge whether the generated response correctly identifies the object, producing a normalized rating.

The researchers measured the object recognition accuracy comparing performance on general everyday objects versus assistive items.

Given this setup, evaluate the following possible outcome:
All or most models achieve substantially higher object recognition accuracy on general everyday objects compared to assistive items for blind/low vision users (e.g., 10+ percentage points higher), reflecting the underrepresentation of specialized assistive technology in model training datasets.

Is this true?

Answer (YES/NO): YES